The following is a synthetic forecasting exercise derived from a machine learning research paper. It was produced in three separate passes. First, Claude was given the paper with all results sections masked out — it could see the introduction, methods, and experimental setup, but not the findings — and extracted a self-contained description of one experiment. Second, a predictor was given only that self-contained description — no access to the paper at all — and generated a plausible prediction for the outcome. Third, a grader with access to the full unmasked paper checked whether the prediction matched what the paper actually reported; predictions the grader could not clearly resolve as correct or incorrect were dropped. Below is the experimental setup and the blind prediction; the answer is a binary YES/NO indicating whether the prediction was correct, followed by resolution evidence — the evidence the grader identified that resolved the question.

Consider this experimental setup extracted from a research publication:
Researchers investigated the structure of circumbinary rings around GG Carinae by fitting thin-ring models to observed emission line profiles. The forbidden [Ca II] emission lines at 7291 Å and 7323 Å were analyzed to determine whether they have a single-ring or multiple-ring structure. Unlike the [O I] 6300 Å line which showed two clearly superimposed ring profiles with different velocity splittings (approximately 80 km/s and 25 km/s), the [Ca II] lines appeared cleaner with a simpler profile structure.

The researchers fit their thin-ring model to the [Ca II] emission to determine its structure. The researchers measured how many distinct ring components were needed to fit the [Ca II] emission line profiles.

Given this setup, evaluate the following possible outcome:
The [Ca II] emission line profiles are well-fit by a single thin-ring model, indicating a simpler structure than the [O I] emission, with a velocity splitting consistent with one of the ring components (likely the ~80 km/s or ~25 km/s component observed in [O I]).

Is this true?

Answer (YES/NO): YES